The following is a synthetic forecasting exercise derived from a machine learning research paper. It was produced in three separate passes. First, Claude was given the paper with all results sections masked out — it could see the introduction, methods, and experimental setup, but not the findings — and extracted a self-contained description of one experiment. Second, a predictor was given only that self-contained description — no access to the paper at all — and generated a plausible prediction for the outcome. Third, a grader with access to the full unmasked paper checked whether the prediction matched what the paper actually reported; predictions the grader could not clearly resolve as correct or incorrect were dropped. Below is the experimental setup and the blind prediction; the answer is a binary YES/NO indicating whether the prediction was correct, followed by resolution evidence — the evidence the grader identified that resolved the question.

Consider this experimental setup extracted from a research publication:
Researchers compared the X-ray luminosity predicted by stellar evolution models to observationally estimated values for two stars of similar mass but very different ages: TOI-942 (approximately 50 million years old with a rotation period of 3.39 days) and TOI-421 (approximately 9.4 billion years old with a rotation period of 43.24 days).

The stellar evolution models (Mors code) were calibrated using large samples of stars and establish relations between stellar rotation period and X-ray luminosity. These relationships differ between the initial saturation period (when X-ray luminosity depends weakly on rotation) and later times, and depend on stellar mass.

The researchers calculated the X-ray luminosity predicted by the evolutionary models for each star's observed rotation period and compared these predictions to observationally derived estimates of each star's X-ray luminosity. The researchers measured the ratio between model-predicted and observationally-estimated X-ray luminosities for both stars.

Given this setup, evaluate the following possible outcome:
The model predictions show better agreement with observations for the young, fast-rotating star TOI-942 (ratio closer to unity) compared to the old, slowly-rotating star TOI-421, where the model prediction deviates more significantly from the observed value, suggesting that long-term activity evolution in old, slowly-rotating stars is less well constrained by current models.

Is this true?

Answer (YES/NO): NO